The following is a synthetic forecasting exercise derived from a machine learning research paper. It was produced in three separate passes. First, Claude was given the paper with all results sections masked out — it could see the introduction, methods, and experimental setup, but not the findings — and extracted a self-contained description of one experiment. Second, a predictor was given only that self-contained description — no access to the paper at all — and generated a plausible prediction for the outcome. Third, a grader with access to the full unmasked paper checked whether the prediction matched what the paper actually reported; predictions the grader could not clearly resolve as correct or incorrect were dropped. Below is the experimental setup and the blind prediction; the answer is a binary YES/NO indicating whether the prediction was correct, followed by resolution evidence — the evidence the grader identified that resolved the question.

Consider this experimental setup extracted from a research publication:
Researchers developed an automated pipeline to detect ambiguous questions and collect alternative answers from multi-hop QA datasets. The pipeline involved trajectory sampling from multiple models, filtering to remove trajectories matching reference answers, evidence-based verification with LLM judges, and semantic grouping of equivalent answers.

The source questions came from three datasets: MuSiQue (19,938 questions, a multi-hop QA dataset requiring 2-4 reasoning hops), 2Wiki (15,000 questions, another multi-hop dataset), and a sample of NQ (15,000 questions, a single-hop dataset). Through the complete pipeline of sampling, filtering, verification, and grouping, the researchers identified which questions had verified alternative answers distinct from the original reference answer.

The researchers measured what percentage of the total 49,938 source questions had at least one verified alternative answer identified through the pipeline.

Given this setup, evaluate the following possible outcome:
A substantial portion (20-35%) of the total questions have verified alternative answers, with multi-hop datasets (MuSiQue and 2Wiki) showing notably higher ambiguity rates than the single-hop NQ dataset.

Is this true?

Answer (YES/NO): NO